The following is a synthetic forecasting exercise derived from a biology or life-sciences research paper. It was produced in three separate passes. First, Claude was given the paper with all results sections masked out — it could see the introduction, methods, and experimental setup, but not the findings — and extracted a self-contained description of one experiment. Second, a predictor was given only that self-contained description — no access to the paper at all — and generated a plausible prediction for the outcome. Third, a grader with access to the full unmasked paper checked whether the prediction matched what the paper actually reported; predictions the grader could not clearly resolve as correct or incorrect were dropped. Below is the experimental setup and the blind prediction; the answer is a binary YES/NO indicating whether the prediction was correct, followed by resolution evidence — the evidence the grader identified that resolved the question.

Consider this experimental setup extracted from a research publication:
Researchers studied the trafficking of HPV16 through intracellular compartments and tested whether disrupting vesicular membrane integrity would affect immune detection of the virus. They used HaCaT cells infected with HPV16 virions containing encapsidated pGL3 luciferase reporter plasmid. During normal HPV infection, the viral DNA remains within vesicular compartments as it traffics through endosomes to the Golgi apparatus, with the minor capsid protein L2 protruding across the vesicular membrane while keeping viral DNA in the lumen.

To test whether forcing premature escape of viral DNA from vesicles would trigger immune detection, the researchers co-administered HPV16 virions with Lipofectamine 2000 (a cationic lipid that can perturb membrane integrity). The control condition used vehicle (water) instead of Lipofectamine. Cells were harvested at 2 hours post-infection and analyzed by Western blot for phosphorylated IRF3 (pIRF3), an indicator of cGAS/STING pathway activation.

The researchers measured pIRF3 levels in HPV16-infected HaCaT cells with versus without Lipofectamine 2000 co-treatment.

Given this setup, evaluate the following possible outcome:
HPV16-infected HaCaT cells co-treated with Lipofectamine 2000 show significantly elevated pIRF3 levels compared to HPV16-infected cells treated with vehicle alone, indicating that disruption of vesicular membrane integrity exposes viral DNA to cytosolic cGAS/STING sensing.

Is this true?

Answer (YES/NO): YES